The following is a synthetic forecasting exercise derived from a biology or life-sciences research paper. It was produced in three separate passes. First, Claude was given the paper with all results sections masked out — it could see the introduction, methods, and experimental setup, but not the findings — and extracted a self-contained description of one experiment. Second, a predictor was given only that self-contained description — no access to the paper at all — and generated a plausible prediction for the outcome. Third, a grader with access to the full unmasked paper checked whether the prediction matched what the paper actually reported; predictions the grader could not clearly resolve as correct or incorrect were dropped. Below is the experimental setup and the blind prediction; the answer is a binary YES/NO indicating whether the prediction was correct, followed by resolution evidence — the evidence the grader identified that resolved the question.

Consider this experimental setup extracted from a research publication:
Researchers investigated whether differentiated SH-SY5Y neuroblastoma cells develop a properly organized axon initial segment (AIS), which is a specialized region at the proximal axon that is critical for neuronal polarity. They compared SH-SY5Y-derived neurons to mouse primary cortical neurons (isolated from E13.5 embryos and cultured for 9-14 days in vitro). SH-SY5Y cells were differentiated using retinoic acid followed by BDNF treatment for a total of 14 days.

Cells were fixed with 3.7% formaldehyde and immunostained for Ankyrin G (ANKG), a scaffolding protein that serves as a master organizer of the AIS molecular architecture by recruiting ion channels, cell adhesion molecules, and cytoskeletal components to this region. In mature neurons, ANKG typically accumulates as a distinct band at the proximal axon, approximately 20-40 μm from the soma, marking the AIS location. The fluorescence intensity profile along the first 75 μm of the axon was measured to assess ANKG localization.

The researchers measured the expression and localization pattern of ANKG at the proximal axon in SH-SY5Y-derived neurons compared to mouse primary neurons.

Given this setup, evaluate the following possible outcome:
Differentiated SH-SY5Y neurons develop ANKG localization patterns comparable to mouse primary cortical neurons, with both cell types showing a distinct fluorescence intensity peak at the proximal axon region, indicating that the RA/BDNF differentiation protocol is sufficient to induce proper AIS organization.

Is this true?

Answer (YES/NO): NO